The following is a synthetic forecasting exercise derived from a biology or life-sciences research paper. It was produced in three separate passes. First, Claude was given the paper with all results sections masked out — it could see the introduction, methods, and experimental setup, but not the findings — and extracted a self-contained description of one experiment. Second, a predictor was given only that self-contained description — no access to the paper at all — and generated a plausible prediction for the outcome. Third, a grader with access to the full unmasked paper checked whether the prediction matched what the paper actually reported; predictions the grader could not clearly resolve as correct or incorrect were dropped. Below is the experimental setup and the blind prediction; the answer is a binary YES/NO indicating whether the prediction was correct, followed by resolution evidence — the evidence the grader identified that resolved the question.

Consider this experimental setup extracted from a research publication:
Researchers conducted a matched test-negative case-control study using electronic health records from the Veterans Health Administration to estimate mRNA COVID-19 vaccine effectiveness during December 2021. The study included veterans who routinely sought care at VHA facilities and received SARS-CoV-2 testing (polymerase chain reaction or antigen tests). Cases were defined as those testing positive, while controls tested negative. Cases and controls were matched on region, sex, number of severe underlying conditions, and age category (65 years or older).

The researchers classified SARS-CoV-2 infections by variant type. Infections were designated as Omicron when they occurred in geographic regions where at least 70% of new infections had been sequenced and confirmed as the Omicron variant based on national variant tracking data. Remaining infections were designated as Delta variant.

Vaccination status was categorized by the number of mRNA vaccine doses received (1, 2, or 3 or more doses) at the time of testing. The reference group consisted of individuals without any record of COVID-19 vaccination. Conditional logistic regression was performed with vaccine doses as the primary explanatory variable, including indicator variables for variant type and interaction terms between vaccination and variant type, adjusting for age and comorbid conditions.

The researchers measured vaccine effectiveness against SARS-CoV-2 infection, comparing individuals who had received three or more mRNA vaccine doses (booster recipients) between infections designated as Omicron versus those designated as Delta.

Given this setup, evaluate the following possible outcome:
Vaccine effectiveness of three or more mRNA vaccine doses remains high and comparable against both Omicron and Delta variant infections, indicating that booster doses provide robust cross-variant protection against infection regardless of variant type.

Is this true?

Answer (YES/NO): NO